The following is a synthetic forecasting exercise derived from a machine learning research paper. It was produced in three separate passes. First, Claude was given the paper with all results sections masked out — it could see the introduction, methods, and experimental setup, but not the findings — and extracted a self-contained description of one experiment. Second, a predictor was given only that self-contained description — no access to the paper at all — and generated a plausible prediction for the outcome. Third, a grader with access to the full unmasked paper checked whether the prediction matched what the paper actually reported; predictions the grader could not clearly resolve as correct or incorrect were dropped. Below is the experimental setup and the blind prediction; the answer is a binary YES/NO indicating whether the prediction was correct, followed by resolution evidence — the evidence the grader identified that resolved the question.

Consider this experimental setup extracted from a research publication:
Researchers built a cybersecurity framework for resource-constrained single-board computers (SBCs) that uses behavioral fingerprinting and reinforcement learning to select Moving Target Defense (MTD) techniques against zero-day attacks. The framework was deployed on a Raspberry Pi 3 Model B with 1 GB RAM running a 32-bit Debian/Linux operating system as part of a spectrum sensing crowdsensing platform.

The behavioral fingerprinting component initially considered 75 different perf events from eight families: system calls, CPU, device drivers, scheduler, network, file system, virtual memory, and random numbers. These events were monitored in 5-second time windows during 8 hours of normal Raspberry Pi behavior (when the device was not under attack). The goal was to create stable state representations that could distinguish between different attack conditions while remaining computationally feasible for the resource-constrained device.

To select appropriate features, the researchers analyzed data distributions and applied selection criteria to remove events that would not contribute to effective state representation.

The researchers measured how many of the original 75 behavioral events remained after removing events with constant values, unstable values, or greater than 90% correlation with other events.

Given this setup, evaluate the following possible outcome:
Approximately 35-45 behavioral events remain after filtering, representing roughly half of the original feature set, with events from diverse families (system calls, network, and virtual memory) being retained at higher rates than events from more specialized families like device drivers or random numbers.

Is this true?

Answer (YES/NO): NO